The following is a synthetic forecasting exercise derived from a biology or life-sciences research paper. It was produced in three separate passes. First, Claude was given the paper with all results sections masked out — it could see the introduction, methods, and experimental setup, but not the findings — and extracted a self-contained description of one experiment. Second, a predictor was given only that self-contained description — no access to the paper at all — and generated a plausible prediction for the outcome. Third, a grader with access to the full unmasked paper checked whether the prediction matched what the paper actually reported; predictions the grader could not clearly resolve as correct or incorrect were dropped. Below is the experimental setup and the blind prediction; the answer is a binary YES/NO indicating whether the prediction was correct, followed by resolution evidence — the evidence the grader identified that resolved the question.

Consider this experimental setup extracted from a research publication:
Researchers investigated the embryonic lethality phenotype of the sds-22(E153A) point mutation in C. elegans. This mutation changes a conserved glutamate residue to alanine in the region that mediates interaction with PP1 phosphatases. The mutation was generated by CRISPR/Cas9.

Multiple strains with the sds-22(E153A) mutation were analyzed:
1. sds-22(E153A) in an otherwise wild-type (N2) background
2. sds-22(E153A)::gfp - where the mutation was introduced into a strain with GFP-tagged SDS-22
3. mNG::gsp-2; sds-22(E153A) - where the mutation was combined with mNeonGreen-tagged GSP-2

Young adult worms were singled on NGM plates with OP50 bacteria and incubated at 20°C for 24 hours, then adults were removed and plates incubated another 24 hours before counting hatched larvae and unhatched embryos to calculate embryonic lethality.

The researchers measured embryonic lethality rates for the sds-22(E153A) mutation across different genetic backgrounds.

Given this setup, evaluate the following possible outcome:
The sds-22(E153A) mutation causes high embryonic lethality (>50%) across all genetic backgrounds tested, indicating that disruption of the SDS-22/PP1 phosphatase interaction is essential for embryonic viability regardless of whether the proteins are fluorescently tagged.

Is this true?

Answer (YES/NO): NO